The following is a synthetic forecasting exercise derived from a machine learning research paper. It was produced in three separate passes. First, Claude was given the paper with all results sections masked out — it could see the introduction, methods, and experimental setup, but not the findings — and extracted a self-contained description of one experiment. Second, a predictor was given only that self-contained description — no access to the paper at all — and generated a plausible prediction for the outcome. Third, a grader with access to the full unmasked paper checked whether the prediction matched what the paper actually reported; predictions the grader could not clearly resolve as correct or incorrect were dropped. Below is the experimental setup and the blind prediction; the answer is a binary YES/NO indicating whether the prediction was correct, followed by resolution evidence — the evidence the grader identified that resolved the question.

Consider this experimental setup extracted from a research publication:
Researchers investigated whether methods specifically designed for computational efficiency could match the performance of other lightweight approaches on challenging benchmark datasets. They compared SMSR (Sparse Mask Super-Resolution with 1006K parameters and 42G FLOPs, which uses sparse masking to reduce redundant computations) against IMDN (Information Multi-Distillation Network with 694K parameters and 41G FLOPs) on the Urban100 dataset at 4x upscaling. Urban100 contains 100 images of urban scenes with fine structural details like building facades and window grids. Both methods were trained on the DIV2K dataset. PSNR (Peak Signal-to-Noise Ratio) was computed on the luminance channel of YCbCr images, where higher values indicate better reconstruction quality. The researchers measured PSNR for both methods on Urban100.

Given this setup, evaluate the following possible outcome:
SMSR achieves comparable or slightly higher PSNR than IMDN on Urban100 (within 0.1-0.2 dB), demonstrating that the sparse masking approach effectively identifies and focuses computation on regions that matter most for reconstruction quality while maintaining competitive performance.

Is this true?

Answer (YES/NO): YES